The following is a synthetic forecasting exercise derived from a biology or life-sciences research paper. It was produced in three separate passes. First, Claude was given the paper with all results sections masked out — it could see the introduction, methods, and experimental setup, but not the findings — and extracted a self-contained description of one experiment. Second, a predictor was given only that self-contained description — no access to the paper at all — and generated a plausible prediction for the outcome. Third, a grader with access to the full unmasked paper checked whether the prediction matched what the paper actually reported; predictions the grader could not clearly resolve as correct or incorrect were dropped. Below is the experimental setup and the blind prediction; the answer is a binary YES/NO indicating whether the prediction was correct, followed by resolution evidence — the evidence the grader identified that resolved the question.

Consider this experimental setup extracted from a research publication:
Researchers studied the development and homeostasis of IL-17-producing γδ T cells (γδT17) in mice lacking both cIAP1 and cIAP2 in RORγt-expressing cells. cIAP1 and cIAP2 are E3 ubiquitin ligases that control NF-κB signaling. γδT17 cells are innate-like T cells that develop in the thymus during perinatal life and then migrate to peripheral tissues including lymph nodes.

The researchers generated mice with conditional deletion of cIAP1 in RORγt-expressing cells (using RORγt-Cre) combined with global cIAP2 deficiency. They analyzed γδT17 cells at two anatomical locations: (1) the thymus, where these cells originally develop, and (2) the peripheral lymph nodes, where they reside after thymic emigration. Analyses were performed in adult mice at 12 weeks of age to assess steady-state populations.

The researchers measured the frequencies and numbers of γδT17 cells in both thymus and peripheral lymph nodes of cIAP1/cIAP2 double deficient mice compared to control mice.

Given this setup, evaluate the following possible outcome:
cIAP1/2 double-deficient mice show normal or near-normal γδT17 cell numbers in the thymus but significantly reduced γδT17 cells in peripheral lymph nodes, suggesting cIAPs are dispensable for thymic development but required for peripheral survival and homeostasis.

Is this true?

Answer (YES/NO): YES